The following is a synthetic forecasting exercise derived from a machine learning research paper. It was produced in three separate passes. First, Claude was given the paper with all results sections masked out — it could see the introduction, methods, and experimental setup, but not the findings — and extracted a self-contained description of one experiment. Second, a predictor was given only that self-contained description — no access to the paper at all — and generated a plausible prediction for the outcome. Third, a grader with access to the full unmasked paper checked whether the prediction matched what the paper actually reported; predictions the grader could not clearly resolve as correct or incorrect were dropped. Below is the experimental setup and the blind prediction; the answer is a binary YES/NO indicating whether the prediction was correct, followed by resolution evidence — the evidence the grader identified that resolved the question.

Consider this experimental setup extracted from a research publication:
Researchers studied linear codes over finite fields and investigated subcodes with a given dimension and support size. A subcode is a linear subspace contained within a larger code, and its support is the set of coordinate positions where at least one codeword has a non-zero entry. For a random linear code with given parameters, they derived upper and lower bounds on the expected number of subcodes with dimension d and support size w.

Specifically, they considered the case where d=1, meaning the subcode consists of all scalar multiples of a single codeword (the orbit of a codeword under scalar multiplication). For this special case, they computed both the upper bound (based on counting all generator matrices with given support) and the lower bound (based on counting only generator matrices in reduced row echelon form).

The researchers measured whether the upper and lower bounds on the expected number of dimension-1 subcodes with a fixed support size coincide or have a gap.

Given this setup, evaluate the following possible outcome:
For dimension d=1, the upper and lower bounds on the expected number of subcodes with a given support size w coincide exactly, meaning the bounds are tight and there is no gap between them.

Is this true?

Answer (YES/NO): YES